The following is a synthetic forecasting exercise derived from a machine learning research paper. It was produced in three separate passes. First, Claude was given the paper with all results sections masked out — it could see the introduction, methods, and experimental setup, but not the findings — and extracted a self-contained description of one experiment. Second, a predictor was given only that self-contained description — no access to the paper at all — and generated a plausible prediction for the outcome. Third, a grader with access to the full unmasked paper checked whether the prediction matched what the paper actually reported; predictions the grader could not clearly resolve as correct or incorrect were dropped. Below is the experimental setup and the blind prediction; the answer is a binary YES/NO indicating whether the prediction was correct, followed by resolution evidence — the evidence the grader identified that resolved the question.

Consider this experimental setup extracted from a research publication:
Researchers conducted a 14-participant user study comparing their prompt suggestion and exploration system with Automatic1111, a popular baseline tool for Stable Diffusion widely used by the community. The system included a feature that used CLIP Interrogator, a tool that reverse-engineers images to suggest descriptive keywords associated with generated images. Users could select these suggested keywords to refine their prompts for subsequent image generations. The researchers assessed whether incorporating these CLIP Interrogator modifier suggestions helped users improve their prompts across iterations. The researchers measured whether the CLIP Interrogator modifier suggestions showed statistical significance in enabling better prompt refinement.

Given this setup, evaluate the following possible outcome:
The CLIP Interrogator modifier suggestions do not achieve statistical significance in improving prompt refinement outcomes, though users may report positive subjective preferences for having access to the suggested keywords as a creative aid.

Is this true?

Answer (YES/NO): YES